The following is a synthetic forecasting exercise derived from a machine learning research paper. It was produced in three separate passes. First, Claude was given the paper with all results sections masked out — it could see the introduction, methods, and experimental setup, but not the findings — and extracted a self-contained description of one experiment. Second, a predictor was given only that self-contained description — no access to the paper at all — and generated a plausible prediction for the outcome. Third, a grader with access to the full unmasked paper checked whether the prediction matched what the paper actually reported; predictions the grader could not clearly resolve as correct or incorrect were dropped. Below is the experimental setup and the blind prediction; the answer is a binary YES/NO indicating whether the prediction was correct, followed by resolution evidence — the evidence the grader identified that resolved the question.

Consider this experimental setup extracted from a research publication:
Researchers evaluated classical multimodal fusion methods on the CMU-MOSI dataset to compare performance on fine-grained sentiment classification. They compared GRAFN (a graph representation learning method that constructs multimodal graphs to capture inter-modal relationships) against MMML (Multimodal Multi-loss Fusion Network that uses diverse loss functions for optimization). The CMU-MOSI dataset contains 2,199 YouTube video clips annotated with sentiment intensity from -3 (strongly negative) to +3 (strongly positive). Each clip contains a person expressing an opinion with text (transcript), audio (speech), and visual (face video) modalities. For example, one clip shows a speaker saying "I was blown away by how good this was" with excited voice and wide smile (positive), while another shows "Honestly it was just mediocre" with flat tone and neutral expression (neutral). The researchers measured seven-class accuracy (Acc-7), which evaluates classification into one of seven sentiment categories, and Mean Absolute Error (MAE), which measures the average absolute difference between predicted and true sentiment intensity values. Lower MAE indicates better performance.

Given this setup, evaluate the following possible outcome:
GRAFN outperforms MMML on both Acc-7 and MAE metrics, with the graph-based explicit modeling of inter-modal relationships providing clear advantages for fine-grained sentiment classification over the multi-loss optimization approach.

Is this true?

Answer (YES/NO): YES